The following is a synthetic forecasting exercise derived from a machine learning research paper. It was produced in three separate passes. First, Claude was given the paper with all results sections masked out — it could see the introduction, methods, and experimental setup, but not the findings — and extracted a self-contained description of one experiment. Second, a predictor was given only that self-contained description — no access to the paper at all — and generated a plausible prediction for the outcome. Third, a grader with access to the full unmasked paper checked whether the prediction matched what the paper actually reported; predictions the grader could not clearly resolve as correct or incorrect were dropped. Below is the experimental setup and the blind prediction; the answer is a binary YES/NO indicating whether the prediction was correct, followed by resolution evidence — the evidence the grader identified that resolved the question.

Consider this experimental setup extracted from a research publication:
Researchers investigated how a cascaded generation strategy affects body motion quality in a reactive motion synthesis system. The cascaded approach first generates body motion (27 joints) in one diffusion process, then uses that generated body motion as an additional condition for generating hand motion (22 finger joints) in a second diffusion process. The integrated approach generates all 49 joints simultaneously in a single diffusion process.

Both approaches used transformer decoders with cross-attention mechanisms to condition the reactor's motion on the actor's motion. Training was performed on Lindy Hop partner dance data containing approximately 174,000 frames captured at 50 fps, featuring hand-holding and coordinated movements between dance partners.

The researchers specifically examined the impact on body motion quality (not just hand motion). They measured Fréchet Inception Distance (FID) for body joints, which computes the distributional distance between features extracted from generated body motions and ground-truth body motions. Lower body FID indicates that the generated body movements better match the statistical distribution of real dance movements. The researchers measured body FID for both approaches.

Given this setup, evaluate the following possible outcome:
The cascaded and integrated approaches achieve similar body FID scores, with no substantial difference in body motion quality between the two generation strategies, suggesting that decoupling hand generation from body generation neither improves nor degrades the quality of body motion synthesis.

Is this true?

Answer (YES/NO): NO